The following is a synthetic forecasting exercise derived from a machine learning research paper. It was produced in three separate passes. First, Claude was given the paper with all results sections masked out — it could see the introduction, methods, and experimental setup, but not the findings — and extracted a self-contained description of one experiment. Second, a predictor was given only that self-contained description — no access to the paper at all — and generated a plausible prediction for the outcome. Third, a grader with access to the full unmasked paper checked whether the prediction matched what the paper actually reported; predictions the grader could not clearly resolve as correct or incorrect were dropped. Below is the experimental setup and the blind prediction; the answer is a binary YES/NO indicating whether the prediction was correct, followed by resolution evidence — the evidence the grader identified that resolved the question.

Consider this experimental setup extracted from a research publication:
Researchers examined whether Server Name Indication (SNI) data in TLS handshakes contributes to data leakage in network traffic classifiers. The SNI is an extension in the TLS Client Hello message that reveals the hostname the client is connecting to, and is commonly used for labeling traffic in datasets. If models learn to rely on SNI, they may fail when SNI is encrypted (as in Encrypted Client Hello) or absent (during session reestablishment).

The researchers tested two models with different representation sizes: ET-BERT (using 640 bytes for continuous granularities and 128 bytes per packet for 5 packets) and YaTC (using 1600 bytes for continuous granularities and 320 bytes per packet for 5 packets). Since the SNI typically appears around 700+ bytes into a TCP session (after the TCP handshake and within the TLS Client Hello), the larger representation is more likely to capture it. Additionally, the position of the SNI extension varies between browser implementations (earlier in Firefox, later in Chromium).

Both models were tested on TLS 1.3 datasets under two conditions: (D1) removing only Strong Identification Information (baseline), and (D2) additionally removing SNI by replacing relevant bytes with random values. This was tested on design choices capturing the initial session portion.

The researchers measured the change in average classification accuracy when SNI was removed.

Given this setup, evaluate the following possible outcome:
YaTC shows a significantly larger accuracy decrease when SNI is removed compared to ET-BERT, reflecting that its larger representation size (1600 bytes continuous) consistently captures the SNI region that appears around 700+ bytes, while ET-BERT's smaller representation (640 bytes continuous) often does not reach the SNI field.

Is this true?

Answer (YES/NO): NO